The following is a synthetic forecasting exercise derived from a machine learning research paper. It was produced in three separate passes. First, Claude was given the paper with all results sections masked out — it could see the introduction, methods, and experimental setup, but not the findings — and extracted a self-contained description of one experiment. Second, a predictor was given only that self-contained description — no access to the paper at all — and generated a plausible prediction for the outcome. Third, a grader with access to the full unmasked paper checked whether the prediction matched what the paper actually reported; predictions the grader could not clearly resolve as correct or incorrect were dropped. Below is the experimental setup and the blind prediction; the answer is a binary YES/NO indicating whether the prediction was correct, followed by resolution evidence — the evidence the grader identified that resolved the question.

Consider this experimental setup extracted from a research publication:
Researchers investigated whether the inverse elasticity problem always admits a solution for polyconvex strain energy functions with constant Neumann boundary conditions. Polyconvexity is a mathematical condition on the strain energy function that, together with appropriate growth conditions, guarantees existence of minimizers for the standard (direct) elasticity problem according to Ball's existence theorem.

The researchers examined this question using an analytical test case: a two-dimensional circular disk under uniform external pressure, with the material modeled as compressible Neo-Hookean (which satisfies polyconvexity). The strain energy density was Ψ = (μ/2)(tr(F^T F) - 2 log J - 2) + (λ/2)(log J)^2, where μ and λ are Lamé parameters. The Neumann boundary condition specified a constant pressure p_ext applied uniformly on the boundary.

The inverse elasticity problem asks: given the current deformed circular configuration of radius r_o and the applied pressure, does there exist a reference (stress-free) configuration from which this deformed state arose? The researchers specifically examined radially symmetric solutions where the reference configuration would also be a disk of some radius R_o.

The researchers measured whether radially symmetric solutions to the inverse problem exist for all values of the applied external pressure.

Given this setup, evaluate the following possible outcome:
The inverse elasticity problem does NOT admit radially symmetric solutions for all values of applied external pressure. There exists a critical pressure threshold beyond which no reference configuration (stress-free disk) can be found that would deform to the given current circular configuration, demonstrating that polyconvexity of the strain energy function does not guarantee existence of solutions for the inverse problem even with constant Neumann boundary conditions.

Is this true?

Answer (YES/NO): YES